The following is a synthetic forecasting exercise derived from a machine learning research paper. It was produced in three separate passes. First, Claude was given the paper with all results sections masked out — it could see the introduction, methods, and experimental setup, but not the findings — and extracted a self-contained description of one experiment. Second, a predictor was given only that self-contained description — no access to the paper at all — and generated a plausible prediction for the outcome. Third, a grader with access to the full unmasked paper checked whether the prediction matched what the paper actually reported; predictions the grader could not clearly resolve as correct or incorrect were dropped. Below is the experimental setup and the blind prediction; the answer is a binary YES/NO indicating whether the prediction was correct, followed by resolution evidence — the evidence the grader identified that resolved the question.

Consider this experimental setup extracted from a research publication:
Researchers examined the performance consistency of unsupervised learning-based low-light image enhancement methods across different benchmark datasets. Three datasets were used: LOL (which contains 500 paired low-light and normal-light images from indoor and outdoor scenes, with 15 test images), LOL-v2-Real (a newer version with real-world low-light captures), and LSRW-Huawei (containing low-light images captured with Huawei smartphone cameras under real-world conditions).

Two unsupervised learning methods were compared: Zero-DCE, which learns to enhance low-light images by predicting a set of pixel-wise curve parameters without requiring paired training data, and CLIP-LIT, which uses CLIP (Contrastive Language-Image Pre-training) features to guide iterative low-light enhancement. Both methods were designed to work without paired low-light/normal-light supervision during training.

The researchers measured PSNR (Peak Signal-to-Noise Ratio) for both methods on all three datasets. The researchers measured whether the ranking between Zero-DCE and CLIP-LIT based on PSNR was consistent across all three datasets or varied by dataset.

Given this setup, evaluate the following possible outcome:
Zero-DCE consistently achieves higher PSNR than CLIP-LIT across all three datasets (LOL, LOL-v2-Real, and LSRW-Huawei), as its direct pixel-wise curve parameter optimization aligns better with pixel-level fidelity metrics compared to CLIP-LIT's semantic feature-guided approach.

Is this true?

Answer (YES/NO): YES